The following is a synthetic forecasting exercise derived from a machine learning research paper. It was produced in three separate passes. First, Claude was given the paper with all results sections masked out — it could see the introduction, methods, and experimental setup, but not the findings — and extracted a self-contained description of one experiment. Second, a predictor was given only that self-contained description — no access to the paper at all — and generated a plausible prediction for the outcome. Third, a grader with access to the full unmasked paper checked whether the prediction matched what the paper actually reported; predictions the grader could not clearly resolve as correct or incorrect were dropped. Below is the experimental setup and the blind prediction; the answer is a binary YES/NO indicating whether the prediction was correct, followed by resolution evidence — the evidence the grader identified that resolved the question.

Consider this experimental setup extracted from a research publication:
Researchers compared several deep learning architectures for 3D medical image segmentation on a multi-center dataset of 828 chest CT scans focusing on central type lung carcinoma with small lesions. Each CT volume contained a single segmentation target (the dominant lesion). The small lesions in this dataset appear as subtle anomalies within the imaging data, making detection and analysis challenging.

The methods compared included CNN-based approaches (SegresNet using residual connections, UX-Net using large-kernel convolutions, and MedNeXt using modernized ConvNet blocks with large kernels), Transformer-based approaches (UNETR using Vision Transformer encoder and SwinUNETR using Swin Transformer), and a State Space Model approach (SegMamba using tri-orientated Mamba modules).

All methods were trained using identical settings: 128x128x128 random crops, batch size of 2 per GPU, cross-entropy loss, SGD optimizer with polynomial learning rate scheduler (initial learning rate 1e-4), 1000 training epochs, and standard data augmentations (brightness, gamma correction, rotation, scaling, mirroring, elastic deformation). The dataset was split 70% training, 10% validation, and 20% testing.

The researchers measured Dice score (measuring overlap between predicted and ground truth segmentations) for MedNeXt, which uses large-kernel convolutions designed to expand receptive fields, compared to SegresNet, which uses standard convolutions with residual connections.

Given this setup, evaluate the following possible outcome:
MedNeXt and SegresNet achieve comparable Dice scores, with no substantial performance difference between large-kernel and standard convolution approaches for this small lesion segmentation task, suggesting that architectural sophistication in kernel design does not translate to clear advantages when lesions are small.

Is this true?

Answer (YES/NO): NO